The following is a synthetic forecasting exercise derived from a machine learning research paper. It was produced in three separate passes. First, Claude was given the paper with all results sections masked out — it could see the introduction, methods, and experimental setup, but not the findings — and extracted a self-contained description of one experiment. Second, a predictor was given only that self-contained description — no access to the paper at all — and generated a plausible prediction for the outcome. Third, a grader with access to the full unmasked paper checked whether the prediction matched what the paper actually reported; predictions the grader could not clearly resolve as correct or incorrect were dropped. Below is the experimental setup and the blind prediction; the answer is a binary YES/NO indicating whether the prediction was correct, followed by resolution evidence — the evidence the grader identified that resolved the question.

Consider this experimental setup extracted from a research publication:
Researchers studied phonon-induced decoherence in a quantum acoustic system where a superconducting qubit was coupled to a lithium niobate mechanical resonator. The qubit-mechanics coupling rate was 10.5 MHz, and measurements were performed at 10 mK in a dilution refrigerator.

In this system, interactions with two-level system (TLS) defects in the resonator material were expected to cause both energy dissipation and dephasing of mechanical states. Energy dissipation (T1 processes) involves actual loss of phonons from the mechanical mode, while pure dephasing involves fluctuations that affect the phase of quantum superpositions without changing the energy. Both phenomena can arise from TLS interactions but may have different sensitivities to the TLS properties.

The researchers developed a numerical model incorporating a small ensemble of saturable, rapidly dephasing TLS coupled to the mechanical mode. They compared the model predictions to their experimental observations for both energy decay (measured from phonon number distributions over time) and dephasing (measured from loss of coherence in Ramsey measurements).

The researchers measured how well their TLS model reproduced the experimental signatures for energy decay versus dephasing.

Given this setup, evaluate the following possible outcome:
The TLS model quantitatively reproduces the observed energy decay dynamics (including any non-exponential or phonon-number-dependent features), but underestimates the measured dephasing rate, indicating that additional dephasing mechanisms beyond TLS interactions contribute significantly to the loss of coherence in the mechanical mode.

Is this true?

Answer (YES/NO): YES